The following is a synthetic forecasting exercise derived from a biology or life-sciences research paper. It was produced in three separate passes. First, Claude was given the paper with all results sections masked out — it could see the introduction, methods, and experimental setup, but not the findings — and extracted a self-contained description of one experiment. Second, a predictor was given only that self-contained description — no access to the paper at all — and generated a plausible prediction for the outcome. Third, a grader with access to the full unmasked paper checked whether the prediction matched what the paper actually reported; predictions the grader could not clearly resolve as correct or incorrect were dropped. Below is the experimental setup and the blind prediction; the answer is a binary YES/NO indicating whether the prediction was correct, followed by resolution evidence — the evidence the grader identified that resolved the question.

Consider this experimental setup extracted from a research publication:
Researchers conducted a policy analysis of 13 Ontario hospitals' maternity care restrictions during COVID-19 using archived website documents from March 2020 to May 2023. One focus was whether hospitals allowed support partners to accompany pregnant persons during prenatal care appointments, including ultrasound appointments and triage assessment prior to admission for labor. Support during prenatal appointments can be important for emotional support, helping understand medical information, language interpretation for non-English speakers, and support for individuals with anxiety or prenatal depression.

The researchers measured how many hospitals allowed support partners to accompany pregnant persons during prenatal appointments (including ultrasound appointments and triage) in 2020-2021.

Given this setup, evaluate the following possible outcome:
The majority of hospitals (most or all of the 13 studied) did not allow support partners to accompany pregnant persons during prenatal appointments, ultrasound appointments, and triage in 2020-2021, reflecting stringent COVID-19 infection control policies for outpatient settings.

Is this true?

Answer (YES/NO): YES